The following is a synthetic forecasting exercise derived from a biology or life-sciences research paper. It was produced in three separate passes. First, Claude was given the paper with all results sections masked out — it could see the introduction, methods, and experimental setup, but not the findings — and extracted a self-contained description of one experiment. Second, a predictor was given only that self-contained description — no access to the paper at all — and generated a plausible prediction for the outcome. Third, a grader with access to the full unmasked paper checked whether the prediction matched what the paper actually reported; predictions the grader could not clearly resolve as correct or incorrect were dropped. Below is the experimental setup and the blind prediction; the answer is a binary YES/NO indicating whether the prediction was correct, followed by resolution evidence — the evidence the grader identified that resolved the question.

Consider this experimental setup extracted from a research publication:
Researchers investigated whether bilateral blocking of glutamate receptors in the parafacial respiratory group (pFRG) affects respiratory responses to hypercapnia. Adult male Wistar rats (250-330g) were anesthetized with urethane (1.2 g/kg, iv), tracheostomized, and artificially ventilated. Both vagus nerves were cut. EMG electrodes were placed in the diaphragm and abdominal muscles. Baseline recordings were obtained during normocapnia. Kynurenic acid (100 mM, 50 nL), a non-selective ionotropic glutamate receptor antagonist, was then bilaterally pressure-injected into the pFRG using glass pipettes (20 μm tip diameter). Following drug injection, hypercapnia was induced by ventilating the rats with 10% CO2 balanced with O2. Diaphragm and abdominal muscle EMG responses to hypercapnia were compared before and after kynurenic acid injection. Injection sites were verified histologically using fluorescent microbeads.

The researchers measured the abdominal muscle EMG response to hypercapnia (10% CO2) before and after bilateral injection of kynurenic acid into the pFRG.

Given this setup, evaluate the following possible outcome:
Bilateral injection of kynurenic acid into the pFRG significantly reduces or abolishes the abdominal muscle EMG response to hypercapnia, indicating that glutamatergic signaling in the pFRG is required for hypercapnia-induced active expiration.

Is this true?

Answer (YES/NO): YES